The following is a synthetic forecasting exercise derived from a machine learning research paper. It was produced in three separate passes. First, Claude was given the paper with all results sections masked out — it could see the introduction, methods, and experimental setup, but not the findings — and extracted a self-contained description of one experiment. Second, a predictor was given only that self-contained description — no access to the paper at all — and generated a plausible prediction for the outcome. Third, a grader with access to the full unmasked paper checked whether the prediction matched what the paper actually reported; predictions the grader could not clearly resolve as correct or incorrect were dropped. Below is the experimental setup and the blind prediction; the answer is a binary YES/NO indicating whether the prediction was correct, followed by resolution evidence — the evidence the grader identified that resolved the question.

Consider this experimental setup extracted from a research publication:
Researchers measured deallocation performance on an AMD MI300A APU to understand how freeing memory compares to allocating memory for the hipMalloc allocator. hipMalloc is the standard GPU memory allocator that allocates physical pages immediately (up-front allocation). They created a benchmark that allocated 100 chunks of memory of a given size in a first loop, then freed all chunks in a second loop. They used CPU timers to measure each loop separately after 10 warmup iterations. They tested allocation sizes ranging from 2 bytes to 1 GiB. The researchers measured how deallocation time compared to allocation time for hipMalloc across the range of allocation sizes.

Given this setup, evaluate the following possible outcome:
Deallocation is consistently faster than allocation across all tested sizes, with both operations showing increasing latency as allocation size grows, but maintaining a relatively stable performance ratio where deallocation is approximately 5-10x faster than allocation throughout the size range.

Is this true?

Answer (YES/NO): NO